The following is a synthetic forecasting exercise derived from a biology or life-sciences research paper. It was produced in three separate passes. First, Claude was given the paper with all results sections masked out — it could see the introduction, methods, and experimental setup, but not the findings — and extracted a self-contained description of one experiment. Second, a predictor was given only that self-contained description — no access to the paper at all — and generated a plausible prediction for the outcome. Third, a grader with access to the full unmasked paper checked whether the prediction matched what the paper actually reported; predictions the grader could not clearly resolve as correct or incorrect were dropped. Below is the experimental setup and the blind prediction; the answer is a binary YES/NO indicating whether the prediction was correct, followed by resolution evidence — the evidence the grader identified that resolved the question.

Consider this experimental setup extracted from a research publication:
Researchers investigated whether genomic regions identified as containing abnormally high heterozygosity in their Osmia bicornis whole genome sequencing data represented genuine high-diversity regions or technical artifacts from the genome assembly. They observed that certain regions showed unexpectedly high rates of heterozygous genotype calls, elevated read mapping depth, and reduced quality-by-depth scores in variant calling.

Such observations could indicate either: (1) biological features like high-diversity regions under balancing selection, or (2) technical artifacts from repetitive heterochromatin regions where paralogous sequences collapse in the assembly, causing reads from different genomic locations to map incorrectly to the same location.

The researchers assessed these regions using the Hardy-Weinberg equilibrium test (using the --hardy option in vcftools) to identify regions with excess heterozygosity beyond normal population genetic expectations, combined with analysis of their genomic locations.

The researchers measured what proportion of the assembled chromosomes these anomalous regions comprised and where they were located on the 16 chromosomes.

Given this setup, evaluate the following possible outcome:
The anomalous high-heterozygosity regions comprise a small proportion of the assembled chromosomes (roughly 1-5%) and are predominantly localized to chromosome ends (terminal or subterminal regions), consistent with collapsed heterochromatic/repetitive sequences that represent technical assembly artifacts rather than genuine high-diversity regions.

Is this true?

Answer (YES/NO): NO